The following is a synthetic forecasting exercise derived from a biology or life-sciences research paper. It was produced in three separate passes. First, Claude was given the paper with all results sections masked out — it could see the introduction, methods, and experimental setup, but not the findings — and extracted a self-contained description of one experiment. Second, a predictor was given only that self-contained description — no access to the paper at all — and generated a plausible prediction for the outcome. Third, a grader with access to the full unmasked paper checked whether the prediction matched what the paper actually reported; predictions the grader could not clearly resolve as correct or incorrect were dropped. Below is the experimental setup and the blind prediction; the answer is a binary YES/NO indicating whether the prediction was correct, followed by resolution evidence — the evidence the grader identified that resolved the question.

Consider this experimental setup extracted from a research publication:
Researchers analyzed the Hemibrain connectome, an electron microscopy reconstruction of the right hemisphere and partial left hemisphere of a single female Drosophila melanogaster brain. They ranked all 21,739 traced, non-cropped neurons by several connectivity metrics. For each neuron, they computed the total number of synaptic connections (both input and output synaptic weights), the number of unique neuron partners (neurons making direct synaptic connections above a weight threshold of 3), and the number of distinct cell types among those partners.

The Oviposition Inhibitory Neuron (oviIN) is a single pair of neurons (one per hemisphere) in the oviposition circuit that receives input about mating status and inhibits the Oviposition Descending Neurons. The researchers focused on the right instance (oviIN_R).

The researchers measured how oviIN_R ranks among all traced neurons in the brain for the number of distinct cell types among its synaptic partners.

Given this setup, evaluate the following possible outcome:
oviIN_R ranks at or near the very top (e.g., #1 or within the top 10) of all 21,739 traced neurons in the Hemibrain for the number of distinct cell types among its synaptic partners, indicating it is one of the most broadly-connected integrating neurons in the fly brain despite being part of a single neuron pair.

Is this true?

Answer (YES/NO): YES